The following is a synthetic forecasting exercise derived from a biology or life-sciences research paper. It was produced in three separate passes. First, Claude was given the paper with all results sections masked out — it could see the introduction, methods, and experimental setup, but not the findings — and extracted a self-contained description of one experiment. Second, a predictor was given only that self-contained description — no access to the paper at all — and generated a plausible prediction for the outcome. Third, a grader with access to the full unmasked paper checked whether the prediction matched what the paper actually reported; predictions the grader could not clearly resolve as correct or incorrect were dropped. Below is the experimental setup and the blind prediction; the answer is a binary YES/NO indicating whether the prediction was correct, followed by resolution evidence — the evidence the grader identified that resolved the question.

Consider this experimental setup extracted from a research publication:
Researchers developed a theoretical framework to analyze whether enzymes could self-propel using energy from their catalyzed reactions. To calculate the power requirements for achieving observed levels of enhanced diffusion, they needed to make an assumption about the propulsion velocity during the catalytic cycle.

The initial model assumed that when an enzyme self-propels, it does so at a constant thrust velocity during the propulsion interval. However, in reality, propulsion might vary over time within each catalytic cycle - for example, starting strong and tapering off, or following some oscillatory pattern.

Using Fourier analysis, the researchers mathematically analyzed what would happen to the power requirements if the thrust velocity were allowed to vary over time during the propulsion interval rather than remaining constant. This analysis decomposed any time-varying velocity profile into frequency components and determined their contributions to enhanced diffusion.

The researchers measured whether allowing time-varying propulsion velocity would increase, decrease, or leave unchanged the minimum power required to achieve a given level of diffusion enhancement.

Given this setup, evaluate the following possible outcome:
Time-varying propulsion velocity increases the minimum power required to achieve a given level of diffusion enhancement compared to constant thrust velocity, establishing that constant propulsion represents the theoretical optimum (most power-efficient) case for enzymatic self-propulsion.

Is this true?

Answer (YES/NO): YES